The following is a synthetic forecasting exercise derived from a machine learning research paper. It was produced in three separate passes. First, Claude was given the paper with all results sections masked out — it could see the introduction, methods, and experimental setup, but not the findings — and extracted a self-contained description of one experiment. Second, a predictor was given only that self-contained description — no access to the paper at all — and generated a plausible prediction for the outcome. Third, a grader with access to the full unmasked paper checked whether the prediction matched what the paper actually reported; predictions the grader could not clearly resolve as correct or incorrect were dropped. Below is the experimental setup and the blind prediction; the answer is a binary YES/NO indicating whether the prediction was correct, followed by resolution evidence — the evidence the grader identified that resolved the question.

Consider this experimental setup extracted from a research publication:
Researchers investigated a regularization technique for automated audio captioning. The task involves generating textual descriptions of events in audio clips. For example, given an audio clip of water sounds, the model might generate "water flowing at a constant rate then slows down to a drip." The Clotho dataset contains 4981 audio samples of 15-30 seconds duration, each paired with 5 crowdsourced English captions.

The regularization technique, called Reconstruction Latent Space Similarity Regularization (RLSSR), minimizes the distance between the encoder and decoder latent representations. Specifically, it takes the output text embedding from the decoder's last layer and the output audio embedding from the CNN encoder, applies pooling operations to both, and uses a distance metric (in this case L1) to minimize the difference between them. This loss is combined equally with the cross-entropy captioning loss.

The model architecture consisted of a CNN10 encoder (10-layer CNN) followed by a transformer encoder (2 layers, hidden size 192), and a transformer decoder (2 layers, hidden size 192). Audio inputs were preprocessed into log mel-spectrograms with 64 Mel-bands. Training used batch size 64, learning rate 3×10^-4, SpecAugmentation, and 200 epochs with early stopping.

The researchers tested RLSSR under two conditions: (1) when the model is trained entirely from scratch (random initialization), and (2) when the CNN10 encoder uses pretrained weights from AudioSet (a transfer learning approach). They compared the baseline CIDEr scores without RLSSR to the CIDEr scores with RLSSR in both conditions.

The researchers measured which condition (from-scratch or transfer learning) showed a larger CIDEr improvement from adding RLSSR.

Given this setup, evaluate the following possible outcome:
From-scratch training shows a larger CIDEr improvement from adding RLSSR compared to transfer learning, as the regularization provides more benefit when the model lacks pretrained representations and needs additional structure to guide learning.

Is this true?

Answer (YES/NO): NO